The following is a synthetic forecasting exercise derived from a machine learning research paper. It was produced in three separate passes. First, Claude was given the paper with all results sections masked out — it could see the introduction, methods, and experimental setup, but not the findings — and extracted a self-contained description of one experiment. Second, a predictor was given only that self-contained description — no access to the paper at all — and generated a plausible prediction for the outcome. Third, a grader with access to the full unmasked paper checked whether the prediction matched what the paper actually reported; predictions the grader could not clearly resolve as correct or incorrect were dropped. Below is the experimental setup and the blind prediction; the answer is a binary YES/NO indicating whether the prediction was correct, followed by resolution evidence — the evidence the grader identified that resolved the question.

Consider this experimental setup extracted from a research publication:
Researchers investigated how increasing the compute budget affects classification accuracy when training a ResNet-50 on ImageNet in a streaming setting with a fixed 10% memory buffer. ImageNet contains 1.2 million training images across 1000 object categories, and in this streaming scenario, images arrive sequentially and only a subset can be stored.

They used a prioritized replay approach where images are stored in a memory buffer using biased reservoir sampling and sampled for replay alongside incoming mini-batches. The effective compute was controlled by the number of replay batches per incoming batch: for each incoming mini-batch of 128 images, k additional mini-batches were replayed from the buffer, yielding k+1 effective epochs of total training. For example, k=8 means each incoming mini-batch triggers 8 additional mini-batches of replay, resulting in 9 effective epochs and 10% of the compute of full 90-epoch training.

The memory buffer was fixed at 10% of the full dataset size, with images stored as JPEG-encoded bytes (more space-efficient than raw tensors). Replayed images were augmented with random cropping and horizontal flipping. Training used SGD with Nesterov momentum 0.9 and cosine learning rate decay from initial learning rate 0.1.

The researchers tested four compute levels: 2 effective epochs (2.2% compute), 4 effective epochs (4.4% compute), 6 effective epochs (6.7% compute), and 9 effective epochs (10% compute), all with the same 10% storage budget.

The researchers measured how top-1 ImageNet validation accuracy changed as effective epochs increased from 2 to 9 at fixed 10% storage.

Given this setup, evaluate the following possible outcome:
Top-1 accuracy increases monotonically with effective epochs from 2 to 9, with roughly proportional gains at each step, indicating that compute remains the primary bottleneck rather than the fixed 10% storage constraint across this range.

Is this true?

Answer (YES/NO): NO